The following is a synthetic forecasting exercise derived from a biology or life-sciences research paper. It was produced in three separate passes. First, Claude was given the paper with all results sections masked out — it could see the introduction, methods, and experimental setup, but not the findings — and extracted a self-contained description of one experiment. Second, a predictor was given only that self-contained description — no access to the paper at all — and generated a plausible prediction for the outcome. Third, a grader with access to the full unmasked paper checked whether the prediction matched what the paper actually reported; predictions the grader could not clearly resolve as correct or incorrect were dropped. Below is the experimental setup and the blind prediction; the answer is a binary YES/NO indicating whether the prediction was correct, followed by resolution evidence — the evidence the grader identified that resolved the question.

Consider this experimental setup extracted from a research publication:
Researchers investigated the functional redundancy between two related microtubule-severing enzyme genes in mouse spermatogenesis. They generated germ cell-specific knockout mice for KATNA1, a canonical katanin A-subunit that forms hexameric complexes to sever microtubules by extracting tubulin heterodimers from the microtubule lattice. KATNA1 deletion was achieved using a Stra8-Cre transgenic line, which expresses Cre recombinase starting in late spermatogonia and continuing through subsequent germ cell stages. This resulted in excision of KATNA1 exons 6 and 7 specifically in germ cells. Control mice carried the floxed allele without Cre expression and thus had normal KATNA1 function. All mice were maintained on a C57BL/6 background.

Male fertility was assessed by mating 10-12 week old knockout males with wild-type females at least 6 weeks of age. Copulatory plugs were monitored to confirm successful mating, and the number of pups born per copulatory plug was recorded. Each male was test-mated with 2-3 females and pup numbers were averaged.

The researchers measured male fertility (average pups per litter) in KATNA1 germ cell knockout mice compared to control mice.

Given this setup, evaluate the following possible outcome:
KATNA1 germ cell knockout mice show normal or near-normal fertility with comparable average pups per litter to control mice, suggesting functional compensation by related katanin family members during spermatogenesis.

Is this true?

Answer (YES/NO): YES